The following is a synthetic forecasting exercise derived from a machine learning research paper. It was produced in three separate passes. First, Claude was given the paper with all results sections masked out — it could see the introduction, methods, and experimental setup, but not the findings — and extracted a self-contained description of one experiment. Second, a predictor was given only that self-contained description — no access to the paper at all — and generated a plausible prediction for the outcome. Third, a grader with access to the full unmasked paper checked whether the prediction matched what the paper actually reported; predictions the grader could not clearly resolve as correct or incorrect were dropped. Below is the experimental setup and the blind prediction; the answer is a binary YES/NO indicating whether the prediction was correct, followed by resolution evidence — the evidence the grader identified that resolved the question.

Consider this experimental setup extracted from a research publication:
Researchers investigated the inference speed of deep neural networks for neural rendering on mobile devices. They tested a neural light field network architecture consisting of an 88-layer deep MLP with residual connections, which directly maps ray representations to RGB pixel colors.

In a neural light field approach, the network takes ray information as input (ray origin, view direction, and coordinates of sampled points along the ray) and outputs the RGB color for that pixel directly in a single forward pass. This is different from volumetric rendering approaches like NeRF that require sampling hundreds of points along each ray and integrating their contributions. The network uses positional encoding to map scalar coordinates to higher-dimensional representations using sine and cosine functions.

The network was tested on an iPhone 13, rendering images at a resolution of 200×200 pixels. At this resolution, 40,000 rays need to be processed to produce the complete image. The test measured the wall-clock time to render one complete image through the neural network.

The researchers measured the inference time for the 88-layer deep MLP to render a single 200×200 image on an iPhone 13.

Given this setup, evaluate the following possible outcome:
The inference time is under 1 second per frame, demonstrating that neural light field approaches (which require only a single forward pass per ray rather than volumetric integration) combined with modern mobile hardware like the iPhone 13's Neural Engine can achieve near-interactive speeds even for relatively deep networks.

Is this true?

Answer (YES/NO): NO